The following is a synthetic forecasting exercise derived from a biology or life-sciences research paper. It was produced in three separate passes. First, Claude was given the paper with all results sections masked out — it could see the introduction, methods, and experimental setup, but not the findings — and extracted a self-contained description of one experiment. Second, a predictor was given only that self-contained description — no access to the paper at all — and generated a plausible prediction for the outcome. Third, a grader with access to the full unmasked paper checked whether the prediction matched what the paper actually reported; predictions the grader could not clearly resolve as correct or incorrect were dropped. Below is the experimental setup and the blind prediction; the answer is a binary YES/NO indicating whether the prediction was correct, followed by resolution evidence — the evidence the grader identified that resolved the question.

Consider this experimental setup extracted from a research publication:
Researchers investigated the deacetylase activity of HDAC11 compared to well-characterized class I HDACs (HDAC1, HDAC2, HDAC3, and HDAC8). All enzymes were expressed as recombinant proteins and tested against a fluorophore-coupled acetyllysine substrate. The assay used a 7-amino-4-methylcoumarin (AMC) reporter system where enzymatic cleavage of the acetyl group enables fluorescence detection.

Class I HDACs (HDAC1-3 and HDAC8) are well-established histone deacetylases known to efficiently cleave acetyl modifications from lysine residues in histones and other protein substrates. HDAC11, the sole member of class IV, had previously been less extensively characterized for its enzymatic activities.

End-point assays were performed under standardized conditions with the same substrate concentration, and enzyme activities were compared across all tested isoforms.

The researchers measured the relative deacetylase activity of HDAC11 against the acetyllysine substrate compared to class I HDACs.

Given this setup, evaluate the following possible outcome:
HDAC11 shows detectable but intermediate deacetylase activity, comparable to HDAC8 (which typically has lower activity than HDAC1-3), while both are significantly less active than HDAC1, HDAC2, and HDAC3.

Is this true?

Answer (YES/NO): NO